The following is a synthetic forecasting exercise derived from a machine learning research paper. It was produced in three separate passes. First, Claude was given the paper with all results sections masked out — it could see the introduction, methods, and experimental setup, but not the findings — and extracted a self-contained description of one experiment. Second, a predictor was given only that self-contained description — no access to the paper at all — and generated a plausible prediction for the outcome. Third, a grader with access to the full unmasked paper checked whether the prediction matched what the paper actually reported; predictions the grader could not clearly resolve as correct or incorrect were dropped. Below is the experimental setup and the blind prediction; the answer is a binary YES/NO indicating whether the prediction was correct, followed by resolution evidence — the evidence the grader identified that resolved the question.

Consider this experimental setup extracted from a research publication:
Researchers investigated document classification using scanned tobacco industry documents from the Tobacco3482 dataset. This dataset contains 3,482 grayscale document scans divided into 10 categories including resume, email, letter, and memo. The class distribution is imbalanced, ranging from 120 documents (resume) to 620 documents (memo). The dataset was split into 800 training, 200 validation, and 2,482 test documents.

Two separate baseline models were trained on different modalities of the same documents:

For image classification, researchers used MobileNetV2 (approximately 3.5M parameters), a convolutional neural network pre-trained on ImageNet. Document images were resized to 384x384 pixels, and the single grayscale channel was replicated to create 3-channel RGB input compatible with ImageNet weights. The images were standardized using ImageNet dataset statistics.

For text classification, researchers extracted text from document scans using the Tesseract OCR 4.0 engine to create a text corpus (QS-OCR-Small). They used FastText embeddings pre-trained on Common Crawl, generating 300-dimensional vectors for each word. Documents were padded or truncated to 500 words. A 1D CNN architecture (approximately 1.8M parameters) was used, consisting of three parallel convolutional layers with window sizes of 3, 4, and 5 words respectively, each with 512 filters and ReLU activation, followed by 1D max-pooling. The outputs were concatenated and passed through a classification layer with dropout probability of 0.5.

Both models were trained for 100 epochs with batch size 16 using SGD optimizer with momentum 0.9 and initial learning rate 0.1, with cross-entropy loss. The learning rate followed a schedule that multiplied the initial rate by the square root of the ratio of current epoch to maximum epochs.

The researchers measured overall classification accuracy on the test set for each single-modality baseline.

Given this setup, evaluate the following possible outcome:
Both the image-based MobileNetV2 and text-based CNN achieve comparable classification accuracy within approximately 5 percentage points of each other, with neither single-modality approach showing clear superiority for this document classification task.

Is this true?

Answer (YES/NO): NO